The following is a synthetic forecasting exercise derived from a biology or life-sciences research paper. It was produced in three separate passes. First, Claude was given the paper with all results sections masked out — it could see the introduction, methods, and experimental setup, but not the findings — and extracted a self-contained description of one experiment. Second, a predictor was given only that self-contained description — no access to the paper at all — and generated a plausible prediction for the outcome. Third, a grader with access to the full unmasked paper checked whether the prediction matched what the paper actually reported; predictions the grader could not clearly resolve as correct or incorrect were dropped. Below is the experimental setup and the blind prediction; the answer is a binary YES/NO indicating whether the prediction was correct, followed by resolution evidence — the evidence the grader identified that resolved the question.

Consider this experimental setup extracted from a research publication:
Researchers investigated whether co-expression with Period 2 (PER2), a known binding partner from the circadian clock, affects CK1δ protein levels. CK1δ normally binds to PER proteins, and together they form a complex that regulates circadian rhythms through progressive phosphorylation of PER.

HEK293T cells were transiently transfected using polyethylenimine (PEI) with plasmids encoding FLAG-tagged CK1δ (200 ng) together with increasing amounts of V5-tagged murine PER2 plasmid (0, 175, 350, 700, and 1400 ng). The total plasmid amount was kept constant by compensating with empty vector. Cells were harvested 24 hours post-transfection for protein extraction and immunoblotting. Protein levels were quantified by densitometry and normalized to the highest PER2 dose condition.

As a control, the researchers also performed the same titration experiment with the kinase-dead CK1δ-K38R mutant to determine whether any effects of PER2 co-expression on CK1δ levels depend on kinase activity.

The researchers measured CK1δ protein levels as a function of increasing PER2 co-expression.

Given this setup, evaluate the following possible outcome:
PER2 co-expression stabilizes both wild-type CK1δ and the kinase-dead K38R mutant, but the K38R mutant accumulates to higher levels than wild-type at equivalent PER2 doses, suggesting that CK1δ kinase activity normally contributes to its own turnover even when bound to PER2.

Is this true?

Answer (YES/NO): NO